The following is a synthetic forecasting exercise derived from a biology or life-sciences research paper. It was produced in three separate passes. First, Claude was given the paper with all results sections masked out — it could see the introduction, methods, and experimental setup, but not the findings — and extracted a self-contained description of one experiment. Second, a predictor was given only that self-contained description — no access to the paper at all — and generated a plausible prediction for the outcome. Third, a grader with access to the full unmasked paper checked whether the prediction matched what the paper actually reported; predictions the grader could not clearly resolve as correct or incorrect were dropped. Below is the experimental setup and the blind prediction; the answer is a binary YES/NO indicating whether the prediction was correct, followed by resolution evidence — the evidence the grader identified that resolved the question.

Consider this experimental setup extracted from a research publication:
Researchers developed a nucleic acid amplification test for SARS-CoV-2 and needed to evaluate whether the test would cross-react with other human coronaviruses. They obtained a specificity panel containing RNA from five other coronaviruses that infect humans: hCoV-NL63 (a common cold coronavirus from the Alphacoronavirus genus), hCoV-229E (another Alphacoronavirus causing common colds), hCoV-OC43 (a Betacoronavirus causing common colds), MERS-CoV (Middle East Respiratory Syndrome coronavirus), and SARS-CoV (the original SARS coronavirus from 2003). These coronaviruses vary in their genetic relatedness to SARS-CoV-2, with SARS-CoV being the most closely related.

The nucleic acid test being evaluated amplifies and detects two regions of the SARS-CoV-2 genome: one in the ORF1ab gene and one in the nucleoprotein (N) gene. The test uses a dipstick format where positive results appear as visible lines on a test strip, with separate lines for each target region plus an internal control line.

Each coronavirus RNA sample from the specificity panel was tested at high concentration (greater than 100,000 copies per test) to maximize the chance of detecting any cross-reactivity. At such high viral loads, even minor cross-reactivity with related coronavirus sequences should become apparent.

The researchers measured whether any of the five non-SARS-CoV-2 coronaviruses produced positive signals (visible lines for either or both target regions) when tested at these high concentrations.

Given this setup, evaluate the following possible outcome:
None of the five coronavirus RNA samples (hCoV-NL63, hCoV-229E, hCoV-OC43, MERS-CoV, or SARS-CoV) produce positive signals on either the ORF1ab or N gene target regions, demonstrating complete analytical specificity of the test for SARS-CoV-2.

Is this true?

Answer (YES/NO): YES